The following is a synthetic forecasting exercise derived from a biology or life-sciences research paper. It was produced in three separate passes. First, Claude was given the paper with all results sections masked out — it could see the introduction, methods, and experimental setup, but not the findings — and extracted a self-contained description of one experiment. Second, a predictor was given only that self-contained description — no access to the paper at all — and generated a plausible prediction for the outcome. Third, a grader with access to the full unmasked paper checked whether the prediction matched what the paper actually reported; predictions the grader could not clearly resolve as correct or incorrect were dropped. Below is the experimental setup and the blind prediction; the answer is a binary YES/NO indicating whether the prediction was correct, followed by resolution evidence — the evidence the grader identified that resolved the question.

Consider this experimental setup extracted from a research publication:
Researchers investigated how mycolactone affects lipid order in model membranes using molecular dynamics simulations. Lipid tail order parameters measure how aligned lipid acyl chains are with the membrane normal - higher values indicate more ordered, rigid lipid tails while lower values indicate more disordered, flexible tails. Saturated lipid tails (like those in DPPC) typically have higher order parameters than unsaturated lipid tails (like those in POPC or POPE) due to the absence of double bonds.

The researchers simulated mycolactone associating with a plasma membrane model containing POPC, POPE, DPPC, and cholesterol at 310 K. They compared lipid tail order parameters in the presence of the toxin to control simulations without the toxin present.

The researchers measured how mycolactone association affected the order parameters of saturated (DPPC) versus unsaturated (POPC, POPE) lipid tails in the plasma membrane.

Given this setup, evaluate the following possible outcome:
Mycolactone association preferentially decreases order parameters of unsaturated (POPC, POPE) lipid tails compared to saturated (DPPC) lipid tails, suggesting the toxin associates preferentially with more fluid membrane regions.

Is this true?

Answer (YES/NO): NO